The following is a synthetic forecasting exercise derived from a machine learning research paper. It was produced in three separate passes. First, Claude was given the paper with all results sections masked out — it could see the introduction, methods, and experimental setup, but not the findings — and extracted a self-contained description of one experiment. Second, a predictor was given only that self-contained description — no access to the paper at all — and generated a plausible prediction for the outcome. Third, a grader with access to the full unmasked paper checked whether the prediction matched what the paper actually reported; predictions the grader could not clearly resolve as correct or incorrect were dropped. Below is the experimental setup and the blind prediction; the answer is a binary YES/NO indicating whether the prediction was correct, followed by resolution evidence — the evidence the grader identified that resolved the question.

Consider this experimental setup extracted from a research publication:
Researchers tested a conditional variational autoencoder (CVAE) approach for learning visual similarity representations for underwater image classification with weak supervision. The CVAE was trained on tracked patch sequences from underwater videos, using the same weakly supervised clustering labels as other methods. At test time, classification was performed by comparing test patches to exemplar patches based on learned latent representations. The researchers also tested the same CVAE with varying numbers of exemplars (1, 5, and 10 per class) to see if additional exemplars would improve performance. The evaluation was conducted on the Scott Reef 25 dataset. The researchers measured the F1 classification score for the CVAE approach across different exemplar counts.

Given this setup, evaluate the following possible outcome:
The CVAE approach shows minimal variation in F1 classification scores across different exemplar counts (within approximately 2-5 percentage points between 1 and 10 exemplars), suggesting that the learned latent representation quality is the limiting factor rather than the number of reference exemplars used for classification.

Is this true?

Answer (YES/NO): YES